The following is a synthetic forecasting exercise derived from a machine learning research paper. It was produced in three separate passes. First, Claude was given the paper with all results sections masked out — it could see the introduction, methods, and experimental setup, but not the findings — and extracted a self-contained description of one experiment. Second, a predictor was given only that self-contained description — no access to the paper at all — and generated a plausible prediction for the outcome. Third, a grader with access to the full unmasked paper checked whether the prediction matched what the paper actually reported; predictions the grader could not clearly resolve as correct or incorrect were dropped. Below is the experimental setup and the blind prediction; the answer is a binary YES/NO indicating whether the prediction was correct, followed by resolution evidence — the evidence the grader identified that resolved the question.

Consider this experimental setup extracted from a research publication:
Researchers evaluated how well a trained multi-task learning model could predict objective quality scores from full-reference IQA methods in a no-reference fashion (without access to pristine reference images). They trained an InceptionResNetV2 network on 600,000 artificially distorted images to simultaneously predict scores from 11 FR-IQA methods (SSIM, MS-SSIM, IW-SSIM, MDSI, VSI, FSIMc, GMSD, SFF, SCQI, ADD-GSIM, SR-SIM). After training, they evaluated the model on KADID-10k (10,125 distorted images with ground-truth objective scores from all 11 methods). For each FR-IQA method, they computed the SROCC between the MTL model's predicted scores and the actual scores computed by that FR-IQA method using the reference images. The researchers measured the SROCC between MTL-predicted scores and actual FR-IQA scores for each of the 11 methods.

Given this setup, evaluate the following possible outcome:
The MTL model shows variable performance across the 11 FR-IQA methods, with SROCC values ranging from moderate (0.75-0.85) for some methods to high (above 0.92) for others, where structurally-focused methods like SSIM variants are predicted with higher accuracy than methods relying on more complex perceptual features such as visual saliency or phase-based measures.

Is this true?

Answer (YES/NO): NO